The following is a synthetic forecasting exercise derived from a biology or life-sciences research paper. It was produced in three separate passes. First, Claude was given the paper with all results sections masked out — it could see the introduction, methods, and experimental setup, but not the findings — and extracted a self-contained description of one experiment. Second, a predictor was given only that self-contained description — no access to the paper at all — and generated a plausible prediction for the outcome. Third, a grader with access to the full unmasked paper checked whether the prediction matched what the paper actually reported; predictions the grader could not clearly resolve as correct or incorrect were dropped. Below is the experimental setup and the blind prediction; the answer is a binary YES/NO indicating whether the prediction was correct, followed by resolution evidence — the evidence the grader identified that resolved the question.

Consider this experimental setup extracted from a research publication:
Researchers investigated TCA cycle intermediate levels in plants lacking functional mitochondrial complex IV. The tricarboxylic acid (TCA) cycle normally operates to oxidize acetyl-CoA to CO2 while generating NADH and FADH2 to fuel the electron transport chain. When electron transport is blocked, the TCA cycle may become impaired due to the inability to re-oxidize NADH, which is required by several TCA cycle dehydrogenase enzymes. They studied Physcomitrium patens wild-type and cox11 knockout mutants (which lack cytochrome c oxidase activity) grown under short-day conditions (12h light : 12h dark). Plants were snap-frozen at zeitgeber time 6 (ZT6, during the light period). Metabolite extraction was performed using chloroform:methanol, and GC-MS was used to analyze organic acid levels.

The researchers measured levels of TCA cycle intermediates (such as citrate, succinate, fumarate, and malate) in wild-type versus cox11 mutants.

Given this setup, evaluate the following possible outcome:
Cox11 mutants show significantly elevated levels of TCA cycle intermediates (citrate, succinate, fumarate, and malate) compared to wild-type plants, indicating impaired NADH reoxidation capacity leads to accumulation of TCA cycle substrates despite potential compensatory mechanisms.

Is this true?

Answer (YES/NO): NO